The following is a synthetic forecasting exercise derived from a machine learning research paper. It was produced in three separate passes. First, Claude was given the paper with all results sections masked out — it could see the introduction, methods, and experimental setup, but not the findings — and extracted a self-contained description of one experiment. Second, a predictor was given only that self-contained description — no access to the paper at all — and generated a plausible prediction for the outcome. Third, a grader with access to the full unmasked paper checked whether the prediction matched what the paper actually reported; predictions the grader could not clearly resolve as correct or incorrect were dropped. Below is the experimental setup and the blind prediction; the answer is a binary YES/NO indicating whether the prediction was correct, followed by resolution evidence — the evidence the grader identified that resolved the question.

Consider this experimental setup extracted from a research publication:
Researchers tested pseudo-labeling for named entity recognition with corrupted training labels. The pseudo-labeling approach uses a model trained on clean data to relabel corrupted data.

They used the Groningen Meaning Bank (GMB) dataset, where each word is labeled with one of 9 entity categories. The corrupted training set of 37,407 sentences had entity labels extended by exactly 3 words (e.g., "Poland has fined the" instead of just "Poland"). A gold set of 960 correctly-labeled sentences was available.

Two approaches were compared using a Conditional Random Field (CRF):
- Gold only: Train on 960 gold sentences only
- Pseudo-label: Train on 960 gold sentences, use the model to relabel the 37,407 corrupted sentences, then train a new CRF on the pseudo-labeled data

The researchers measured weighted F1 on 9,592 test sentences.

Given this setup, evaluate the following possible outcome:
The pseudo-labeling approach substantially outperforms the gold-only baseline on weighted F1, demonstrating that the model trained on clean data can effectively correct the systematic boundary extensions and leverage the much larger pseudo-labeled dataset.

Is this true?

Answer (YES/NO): NO